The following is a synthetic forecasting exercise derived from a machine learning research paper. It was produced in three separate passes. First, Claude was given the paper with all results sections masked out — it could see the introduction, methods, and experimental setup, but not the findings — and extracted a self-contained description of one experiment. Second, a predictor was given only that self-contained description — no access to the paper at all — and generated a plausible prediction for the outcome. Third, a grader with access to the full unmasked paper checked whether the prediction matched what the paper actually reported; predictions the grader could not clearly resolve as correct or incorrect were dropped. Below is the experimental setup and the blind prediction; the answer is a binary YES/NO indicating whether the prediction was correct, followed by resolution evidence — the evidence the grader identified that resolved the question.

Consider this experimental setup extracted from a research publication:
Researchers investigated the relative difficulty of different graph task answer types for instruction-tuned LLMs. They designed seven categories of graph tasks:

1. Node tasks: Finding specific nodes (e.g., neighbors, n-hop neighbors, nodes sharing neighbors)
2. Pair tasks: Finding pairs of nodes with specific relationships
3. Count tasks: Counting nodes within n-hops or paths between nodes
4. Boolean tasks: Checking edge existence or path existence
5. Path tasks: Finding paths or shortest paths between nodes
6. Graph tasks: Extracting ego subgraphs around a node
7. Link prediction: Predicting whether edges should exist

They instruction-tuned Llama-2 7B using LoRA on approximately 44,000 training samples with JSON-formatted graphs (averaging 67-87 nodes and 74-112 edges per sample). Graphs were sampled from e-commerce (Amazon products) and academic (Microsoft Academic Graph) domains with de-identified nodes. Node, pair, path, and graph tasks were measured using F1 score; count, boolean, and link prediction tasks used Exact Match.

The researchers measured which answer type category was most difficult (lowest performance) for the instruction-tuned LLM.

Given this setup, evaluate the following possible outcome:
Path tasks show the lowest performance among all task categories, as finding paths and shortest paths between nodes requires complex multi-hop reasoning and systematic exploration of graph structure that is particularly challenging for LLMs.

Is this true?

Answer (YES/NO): NO